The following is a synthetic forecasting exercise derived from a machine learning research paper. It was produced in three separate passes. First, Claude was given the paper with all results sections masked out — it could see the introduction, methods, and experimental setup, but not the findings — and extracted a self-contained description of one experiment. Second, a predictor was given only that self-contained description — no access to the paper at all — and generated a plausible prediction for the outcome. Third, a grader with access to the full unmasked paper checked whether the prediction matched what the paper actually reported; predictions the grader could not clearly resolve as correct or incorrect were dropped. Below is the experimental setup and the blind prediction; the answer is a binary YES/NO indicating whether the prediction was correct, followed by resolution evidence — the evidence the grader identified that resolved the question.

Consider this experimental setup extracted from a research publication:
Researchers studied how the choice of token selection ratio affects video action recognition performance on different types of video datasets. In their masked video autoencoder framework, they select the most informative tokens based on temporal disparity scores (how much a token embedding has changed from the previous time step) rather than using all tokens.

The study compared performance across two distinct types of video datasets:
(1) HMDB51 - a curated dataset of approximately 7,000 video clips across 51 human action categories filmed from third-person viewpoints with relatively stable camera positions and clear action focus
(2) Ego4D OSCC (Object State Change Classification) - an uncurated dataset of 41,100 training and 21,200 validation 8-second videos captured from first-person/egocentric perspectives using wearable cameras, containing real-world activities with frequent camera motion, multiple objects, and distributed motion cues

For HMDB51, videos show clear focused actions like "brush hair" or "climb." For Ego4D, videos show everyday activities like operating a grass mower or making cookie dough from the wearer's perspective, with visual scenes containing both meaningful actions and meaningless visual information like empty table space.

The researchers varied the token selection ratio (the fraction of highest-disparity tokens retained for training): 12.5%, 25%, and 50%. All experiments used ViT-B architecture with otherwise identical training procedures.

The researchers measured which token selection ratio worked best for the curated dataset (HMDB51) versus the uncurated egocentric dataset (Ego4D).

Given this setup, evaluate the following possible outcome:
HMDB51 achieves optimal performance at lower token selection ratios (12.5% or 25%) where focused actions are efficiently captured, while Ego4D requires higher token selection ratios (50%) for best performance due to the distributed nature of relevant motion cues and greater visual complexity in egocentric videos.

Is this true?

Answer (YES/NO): NO